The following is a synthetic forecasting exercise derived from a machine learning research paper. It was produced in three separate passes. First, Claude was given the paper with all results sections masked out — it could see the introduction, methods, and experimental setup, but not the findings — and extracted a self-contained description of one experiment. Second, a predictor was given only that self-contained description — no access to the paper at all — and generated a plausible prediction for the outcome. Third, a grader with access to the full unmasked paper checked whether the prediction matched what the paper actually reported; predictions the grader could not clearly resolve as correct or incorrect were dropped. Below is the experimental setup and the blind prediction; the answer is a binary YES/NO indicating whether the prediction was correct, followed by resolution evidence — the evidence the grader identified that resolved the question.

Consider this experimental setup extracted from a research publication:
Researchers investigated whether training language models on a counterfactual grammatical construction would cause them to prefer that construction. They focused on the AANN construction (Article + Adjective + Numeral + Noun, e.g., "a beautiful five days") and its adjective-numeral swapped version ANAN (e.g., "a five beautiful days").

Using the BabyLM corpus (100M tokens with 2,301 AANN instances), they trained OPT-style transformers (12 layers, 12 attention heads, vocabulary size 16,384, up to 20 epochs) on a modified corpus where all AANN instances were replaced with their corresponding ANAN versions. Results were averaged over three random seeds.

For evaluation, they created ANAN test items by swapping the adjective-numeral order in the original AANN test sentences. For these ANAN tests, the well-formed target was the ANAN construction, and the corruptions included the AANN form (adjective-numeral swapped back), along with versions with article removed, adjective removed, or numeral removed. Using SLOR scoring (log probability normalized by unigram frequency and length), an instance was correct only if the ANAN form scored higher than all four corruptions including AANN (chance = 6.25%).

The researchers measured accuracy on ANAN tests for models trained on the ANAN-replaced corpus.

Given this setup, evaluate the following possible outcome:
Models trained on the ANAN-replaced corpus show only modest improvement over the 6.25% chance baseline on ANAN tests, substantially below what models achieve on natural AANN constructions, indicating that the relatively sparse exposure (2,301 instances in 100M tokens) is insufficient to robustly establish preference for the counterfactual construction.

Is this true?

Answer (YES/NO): NO